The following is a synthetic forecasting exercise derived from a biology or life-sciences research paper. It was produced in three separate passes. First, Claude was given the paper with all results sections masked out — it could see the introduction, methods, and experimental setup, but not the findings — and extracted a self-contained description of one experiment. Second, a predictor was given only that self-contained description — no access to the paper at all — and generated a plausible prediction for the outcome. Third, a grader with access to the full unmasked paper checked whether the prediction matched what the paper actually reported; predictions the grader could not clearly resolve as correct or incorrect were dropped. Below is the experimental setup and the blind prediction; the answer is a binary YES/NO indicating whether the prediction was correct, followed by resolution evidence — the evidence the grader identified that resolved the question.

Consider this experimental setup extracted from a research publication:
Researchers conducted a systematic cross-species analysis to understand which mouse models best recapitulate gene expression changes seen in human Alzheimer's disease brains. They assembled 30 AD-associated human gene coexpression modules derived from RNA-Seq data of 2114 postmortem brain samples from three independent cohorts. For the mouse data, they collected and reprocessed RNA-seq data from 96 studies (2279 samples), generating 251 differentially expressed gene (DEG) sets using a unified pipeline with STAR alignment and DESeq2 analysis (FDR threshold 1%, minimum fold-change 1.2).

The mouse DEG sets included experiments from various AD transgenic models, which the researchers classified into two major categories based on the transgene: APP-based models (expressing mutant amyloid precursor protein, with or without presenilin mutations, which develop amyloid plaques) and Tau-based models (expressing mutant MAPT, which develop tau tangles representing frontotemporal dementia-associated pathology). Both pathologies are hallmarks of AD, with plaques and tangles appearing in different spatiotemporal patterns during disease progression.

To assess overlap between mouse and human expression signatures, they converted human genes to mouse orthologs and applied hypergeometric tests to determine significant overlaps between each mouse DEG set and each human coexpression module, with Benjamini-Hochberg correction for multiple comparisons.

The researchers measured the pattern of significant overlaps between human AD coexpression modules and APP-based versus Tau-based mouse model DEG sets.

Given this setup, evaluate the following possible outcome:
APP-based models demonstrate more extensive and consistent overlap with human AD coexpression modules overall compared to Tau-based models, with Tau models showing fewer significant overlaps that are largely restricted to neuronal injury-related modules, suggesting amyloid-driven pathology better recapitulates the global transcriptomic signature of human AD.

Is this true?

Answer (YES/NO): NO